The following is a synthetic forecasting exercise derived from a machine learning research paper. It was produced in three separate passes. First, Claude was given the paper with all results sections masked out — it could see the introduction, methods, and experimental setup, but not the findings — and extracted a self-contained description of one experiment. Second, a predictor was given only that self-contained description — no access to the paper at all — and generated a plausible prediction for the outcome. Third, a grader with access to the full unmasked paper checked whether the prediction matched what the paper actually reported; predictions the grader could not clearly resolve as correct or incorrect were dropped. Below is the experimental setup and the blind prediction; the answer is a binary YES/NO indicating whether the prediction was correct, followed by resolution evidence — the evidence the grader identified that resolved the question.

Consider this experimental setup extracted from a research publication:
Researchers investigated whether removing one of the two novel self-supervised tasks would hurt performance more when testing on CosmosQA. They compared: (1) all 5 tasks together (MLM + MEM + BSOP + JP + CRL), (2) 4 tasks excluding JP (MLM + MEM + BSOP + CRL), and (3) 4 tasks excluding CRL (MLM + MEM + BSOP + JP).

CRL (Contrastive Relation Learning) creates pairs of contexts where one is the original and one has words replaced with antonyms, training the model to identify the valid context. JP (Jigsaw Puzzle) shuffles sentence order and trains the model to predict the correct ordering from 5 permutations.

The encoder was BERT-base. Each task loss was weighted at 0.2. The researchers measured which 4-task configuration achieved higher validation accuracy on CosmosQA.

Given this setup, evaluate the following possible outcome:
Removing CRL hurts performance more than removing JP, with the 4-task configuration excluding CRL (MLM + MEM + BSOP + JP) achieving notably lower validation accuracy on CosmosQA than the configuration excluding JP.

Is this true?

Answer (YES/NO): YES